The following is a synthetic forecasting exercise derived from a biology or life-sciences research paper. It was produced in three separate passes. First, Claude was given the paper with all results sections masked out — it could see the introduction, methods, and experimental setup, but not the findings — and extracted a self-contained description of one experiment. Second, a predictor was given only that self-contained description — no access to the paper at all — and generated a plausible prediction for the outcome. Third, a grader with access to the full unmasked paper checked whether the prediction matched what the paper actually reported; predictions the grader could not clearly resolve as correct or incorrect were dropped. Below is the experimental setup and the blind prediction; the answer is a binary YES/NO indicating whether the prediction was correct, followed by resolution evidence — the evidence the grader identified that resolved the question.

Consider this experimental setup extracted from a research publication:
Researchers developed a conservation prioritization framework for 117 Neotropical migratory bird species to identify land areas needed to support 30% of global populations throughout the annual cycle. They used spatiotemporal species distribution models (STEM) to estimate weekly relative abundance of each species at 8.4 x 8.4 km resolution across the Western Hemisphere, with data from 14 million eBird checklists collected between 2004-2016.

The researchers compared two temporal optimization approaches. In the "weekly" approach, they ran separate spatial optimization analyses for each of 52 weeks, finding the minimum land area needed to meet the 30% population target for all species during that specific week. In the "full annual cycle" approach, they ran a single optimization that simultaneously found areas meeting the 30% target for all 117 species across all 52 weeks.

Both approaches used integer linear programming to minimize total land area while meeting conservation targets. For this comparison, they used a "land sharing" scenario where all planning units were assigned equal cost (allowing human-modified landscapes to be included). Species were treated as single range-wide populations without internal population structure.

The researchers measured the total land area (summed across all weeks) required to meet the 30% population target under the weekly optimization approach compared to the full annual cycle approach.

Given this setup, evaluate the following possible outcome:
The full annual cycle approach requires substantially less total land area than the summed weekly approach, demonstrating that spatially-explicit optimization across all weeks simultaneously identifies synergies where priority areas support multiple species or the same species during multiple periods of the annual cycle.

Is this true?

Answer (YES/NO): YES